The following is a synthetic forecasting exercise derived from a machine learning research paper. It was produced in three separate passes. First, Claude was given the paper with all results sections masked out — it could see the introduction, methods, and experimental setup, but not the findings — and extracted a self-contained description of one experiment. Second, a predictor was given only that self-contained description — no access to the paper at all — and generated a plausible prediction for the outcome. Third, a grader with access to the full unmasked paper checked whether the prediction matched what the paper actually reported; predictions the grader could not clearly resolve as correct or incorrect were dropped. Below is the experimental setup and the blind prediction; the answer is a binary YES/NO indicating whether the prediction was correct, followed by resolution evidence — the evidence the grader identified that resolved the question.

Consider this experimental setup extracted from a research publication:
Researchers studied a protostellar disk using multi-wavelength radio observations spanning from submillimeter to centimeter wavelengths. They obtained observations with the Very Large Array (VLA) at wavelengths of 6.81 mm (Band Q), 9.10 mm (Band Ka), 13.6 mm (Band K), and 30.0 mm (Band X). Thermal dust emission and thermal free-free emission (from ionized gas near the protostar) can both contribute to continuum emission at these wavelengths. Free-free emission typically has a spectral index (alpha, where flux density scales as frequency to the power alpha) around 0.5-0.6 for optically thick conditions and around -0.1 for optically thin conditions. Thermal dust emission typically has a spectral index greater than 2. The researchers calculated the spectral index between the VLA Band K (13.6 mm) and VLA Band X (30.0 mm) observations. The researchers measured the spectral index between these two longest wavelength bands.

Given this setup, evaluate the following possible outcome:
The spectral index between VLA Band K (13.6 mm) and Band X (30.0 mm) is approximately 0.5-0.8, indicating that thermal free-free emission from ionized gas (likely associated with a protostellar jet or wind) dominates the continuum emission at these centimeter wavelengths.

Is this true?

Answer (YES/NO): YES